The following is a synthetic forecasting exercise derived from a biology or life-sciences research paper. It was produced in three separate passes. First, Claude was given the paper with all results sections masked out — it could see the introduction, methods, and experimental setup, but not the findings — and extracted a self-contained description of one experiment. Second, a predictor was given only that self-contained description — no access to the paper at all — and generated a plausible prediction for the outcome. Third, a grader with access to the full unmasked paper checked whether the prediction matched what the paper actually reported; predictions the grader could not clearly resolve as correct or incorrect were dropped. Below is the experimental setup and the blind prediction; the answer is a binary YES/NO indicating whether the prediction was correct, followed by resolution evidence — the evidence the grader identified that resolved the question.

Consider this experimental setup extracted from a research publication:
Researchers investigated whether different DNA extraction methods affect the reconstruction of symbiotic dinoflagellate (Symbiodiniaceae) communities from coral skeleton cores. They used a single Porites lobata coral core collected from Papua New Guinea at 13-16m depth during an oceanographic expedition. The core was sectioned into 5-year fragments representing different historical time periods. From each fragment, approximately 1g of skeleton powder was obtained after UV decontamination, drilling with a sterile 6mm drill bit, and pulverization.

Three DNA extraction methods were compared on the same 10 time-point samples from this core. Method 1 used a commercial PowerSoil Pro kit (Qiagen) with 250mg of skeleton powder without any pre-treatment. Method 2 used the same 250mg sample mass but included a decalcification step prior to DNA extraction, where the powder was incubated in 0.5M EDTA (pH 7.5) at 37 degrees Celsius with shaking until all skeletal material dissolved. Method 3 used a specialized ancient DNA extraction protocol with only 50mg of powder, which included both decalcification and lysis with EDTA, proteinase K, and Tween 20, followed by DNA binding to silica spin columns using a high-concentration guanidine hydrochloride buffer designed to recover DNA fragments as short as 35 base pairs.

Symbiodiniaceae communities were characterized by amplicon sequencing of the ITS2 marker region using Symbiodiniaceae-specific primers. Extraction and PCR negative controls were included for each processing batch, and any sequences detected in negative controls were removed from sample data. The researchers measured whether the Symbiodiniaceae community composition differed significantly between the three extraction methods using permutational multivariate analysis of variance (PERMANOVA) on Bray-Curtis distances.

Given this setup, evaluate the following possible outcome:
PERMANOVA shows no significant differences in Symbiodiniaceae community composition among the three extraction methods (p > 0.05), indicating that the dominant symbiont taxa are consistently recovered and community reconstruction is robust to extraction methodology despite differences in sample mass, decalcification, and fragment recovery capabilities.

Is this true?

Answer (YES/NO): NO